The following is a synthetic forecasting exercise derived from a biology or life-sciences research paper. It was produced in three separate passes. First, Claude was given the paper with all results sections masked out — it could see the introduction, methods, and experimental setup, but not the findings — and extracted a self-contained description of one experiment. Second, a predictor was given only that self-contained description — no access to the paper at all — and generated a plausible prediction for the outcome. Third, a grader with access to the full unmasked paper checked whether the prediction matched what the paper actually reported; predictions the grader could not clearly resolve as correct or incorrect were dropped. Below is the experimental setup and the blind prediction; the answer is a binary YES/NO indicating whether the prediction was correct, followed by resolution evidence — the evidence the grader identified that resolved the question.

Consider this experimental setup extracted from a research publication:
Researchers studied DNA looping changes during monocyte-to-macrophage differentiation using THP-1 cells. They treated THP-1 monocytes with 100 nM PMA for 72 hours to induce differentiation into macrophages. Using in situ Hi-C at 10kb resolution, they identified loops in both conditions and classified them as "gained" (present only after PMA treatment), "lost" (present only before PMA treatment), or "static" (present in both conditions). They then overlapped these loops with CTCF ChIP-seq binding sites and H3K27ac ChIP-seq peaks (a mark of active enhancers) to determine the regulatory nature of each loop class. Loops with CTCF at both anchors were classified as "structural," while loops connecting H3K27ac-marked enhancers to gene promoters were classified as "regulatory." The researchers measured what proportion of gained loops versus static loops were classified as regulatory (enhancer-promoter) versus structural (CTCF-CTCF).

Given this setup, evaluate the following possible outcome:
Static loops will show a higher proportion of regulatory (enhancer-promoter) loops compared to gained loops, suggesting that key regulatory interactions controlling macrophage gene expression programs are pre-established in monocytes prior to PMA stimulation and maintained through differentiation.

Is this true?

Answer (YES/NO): NO